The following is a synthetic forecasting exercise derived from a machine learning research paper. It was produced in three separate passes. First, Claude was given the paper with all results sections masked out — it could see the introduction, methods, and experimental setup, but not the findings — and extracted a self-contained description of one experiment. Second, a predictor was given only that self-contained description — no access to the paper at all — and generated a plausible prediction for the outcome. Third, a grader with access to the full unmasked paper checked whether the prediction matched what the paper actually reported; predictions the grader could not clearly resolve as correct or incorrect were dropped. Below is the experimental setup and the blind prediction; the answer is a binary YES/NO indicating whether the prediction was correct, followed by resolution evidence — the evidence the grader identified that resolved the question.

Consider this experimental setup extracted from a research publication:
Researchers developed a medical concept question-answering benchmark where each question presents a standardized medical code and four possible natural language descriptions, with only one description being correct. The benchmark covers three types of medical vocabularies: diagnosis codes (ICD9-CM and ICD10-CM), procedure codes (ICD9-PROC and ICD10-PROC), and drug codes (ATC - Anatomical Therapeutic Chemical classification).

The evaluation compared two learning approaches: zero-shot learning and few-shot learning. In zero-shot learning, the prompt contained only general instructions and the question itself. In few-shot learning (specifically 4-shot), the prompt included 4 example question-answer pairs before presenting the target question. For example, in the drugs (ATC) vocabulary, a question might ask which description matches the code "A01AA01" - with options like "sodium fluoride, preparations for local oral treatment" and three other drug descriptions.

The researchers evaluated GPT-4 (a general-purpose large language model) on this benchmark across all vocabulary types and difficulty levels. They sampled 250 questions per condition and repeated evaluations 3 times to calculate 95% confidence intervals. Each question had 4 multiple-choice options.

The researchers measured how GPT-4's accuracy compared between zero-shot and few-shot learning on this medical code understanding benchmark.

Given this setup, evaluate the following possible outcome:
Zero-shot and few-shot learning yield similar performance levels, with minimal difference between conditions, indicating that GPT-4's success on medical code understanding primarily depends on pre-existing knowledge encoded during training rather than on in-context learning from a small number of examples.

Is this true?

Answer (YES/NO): NO